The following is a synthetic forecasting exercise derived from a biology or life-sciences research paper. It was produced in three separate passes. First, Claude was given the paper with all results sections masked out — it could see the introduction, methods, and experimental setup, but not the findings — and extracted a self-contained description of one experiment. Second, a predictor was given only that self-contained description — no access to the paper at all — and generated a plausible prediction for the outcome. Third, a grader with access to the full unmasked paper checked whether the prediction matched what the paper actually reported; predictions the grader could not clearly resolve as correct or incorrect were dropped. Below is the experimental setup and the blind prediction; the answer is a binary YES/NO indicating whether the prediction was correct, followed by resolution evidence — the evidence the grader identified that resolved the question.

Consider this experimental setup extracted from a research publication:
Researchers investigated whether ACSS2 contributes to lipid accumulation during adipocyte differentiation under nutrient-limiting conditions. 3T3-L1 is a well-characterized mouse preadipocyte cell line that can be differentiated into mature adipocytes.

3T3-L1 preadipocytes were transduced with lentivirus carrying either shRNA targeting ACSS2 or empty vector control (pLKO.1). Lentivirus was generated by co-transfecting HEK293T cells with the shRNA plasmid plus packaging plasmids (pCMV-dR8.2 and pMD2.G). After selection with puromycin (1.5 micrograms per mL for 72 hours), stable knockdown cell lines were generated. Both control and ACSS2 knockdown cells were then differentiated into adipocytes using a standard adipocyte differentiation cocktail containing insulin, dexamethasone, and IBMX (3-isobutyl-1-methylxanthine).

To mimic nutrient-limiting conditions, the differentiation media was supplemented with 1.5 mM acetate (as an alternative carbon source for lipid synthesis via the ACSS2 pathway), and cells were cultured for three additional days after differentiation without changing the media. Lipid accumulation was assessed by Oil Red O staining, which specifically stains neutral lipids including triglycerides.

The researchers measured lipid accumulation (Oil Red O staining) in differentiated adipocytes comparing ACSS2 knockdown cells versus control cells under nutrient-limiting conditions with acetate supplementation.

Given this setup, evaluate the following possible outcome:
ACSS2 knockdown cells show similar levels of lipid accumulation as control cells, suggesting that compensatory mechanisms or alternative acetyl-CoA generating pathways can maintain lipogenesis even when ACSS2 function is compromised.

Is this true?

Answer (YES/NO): NO